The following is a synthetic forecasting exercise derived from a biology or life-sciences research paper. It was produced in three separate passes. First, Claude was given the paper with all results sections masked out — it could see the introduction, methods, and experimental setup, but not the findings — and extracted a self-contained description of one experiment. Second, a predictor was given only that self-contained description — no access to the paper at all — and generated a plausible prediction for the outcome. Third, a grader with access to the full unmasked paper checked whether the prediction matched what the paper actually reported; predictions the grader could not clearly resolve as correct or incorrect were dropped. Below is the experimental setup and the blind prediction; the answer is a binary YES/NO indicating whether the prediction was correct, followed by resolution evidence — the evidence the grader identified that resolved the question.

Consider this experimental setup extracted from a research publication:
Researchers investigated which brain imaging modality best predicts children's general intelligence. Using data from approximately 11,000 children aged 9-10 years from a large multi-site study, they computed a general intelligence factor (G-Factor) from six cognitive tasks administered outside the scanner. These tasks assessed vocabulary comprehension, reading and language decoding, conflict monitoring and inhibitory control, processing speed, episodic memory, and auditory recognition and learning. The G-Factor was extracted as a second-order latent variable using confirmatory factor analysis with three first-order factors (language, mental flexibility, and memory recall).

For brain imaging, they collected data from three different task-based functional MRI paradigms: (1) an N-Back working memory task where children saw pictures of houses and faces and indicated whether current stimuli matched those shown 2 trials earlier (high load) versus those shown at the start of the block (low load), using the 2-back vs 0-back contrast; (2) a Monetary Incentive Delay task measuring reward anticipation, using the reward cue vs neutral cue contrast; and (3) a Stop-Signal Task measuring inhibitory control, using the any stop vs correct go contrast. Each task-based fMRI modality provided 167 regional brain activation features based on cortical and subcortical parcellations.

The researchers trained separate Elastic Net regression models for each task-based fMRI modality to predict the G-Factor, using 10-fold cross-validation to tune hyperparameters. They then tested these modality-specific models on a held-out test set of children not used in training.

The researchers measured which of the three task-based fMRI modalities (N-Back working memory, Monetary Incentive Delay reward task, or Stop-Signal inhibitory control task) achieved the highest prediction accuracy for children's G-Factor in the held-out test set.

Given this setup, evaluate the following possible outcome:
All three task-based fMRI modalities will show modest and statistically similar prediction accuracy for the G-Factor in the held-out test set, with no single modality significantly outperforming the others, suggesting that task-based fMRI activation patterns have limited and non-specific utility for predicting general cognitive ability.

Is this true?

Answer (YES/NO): NO